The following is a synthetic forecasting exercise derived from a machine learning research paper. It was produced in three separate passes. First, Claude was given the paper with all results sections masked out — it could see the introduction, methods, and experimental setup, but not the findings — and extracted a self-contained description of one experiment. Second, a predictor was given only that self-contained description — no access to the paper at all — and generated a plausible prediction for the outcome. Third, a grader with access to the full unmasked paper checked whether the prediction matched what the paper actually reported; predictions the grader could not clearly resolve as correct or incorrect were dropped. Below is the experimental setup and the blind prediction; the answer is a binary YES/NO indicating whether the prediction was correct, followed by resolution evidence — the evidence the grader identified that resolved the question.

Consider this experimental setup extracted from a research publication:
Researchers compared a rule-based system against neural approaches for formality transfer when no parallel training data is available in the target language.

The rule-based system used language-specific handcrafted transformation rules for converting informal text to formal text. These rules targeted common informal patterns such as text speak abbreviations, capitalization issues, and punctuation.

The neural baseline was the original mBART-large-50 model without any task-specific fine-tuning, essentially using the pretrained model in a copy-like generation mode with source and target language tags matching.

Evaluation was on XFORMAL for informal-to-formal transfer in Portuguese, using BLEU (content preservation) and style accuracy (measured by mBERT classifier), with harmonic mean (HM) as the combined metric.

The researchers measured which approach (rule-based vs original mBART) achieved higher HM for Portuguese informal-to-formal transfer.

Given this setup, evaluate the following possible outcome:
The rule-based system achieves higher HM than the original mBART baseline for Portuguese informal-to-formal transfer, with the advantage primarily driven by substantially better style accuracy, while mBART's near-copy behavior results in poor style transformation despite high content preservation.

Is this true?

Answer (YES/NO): NO